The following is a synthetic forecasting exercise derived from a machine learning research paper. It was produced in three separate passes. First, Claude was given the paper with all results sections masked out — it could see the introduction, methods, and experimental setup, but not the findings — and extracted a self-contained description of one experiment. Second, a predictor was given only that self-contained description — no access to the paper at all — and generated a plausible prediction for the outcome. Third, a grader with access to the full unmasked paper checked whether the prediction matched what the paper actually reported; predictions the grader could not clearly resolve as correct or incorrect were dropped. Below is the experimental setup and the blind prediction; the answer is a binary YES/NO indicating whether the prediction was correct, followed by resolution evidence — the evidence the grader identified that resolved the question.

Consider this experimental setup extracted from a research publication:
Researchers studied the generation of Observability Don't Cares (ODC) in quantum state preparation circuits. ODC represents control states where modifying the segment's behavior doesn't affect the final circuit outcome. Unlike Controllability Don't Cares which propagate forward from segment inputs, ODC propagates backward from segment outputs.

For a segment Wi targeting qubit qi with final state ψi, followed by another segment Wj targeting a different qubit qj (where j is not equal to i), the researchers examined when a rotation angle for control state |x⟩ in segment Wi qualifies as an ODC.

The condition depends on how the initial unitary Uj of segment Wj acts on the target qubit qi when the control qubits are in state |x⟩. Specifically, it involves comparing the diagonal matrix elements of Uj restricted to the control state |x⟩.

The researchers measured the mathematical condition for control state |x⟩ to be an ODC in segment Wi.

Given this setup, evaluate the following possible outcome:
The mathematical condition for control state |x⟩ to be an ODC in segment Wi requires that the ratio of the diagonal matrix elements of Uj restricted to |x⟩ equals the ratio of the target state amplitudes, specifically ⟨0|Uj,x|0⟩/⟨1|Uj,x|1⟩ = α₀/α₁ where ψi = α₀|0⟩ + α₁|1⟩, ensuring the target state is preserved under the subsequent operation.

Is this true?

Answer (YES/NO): NO